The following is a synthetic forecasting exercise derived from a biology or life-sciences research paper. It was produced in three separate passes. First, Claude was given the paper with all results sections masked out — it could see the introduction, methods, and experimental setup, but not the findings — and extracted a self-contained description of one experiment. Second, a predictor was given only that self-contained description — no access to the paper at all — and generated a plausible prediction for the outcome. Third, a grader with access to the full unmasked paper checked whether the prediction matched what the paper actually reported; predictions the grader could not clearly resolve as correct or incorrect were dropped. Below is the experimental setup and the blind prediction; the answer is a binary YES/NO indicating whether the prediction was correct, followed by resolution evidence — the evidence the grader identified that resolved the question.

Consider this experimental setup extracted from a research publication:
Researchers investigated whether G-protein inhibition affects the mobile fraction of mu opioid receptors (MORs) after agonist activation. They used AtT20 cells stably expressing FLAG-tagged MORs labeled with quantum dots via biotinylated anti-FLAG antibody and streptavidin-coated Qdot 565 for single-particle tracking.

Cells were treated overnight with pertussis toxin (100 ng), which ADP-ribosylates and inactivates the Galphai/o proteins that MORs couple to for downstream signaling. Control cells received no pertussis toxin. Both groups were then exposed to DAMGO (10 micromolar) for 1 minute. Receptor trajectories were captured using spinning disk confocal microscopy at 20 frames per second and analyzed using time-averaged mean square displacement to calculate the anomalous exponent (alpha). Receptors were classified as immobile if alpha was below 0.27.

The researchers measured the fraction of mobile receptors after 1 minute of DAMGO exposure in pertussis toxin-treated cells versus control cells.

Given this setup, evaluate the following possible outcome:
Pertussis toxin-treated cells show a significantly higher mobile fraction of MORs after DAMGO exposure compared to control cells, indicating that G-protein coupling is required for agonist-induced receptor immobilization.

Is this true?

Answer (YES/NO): NO